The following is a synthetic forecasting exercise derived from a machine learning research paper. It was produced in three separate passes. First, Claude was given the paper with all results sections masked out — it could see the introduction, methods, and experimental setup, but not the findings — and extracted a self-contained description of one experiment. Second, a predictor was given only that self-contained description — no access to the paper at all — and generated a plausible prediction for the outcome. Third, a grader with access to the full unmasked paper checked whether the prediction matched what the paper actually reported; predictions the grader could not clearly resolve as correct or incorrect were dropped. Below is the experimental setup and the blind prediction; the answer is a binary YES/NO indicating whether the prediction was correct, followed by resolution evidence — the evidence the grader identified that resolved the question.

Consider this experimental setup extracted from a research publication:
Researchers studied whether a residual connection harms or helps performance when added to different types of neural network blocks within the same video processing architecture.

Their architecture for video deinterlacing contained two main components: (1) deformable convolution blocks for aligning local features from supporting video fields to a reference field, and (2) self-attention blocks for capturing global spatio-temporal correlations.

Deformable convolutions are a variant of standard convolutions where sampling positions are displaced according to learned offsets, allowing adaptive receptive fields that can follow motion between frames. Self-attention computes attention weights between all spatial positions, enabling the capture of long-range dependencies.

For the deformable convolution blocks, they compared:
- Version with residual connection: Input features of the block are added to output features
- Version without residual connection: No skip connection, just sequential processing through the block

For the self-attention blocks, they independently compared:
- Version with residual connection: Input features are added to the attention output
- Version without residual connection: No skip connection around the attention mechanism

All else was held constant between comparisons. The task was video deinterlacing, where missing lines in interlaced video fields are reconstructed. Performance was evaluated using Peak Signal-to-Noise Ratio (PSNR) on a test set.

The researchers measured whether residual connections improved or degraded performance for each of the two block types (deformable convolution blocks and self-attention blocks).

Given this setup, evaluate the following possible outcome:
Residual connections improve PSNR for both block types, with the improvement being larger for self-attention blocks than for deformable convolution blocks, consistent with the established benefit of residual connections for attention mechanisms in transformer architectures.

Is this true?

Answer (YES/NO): NO